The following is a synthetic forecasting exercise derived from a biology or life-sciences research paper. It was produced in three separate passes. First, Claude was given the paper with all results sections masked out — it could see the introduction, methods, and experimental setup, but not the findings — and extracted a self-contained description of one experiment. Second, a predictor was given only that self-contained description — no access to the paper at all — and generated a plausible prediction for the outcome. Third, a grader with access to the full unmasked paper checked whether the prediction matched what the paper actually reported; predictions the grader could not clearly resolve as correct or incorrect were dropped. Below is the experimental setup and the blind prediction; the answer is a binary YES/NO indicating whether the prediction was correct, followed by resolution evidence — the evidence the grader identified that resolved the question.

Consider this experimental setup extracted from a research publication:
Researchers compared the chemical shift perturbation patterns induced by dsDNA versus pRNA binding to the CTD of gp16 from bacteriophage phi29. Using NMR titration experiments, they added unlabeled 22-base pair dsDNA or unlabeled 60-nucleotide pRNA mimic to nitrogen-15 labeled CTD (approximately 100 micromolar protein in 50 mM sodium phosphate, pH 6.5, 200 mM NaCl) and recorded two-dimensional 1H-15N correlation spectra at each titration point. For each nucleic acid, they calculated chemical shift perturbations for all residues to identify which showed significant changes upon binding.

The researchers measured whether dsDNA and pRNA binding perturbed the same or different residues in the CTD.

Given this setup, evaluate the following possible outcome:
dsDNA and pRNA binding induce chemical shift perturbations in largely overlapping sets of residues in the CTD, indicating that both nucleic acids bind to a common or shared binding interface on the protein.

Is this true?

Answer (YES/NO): YES